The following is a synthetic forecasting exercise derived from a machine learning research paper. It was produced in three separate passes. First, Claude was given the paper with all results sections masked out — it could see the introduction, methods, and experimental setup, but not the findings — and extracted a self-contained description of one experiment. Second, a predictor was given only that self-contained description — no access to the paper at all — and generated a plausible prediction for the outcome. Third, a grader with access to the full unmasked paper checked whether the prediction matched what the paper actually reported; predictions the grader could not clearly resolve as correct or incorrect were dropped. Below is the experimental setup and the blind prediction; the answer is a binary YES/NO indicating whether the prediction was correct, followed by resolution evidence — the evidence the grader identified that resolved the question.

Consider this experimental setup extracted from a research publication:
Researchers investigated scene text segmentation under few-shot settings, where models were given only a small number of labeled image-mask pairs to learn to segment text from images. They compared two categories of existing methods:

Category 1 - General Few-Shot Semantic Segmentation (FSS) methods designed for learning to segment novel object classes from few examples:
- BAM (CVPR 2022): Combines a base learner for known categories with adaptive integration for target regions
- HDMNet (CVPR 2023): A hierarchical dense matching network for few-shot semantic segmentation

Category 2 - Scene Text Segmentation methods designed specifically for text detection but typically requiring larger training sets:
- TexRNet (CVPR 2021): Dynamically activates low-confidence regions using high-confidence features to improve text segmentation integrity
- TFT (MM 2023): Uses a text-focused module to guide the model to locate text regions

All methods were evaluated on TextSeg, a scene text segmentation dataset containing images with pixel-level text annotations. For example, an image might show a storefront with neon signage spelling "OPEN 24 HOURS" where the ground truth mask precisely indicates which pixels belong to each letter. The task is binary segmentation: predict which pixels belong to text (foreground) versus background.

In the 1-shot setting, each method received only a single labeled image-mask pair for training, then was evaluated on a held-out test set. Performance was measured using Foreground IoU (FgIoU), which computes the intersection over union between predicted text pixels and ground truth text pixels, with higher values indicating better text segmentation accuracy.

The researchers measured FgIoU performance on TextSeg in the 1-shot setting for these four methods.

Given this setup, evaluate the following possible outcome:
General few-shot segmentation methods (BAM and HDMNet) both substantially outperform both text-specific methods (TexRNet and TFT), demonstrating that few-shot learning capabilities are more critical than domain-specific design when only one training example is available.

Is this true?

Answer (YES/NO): NO